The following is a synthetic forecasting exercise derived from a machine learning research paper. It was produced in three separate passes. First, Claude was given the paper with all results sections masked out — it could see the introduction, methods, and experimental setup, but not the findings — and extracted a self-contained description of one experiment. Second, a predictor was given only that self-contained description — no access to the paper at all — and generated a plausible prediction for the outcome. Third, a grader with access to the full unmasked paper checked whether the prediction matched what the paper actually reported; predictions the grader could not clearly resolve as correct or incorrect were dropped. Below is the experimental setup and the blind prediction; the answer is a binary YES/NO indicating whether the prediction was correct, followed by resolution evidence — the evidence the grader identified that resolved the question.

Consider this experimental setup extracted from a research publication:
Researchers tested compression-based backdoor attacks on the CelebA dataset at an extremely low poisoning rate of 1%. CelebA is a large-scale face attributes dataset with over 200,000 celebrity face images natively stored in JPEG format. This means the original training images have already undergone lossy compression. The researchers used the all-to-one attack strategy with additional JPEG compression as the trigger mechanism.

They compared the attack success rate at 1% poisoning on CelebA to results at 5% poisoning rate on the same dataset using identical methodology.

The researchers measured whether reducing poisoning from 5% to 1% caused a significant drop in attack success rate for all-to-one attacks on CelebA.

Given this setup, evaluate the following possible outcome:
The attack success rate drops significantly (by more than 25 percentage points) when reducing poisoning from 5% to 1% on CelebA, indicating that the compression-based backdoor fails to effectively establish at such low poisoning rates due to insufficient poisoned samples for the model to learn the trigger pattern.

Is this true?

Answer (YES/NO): NO